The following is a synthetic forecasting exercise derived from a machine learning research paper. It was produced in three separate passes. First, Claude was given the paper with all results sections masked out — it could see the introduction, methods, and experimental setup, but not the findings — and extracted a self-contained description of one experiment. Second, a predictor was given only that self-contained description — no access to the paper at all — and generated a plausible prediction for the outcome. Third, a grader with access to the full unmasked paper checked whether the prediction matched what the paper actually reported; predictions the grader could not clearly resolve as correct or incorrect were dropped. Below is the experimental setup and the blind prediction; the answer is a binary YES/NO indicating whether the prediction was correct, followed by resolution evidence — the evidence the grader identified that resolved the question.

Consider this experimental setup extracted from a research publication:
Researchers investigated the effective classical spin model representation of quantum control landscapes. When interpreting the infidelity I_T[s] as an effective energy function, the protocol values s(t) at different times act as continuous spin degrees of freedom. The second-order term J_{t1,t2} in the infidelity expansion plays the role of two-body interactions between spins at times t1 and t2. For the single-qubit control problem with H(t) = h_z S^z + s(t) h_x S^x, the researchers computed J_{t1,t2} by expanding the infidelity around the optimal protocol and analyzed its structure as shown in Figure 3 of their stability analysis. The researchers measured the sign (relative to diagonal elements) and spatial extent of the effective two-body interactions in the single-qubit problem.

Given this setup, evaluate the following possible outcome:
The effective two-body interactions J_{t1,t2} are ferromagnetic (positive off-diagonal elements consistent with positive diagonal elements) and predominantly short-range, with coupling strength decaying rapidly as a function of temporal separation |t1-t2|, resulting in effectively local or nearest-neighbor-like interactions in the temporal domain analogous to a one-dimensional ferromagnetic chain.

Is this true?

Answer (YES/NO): NO